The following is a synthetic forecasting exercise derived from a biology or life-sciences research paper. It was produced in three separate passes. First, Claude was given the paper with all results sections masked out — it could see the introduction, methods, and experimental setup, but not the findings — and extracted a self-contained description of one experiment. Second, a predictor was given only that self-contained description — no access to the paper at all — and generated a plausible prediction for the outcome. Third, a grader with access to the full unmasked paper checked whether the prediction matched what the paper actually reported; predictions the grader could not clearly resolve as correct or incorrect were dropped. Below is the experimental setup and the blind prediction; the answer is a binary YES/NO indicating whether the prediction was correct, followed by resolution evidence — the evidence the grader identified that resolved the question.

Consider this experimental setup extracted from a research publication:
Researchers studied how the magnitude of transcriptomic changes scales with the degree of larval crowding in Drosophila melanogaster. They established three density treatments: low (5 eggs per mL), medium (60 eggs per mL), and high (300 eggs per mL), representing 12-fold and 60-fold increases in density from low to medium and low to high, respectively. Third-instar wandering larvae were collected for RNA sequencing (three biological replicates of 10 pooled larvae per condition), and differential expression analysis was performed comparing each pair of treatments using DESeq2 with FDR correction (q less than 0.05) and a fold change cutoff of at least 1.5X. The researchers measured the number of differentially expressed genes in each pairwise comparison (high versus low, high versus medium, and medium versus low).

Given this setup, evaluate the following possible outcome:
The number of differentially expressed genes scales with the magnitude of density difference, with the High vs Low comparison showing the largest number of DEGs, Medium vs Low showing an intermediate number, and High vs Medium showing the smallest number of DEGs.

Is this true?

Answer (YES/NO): NO